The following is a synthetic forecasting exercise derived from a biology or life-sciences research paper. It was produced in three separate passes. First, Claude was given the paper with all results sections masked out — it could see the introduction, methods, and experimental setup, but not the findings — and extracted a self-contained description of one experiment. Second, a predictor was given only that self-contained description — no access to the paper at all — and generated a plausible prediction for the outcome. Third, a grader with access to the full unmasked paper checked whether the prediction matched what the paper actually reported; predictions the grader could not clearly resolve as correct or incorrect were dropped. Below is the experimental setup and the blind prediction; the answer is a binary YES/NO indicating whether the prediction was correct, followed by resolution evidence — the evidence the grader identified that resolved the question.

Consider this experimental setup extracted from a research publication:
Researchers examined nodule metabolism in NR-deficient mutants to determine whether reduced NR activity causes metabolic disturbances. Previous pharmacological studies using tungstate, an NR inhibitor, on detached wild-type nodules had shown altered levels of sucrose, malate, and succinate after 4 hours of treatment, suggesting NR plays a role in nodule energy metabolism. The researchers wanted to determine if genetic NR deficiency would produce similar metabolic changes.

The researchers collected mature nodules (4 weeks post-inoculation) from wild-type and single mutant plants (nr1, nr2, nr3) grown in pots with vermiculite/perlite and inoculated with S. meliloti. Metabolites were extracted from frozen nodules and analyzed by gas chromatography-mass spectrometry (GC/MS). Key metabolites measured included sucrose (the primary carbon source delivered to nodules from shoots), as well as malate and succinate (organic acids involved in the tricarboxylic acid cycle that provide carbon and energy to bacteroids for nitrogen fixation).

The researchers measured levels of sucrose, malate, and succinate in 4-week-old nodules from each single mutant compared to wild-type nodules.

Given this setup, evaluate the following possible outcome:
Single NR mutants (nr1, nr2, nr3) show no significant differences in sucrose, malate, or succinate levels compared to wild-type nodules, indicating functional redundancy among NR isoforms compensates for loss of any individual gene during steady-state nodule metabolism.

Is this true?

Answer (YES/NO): YES